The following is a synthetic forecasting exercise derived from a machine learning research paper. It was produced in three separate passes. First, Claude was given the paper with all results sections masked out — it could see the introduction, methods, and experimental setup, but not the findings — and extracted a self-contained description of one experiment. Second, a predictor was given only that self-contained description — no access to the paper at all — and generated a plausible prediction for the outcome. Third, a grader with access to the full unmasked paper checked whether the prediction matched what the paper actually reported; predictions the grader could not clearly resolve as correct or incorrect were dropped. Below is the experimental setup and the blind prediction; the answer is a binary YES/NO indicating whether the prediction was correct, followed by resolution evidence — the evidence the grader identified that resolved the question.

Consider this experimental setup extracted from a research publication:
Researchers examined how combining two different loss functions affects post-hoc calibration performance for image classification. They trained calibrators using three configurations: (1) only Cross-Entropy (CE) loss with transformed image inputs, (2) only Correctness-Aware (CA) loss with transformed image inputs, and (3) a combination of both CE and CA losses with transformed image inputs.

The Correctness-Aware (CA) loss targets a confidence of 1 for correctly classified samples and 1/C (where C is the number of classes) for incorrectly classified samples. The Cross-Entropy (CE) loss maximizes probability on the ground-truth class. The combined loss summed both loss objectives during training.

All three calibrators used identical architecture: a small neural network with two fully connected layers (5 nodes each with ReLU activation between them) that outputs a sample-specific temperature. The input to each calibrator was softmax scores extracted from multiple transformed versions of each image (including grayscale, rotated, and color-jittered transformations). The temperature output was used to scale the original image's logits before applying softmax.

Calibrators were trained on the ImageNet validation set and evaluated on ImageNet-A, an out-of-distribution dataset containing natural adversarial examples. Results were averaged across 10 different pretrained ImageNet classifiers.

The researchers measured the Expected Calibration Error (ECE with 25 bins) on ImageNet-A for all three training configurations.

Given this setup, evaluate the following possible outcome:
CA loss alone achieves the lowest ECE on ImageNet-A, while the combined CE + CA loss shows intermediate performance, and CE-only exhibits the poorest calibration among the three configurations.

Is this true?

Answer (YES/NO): YES